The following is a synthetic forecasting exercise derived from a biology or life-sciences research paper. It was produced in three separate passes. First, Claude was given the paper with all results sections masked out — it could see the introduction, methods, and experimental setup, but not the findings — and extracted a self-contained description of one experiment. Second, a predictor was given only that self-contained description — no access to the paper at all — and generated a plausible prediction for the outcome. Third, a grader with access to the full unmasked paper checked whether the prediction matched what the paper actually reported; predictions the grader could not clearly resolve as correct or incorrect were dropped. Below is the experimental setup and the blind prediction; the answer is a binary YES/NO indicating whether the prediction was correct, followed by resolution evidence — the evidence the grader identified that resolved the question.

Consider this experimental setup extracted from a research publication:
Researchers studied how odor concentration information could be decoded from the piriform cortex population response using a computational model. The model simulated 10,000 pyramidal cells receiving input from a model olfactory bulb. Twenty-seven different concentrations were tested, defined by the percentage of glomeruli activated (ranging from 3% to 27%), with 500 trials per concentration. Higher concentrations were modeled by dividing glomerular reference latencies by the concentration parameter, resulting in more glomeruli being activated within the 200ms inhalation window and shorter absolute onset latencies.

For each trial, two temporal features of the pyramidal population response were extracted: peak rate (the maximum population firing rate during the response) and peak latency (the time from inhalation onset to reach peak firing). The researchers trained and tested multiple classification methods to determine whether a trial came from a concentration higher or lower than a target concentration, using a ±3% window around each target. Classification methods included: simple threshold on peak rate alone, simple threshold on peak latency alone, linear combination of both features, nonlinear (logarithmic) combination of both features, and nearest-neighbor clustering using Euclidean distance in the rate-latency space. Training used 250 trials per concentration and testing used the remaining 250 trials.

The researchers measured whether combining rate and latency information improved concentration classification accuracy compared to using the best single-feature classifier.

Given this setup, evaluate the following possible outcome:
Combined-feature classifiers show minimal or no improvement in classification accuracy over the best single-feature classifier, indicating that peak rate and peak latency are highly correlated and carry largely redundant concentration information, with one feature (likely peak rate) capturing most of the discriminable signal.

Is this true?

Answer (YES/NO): NO